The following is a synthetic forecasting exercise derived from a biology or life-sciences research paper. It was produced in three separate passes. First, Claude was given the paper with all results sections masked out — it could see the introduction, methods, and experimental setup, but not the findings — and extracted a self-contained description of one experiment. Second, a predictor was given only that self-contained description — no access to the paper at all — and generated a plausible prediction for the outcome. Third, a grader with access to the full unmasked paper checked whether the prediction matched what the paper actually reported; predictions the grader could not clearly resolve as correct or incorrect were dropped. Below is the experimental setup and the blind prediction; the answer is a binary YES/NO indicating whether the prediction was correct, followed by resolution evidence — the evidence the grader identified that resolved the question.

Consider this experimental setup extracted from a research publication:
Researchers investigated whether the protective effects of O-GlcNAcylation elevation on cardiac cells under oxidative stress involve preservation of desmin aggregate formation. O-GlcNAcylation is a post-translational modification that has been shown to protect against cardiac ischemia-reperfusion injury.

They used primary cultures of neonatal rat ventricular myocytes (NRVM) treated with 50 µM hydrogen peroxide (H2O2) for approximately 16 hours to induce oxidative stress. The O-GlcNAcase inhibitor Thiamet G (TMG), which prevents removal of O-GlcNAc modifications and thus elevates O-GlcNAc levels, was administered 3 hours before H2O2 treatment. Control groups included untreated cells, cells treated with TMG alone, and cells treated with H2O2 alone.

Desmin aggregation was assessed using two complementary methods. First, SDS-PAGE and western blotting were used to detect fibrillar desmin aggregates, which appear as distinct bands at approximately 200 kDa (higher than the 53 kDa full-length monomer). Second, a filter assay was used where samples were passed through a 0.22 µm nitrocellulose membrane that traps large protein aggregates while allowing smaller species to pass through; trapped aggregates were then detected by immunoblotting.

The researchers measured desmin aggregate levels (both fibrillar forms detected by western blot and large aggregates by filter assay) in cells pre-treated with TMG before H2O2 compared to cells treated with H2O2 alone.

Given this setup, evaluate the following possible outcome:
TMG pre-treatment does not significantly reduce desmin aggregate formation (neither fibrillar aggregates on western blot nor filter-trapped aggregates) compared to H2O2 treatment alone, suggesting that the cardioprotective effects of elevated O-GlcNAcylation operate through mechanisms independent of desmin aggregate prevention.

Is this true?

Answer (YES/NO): NO